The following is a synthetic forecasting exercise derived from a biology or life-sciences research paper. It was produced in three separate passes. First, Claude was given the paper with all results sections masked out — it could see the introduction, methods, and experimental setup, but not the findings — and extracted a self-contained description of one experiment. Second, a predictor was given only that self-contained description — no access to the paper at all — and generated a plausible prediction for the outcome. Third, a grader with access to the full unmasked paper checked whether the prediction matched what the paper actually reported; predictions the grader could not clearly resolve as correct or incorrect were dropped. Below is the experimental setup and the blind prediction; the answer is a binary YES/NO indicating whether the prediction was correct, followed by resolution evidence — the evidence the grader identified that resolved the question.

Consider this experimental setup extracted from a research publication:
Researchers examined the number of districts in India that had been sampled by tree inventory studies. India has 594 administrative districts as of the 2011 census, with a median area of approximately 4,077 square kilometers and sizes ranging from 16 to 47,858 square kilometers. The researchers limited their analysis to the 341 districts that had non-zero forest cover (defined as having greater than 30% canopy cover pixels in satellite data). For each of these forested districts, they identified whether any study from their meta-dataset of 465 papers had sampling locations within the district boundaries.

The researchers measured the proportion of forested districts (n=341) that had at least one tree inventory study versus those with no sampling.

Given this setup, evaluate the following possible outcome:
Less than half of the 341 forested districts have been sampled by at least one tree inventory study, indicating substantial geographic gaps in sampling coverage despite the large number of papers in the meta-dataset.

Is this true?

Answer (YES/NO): YES